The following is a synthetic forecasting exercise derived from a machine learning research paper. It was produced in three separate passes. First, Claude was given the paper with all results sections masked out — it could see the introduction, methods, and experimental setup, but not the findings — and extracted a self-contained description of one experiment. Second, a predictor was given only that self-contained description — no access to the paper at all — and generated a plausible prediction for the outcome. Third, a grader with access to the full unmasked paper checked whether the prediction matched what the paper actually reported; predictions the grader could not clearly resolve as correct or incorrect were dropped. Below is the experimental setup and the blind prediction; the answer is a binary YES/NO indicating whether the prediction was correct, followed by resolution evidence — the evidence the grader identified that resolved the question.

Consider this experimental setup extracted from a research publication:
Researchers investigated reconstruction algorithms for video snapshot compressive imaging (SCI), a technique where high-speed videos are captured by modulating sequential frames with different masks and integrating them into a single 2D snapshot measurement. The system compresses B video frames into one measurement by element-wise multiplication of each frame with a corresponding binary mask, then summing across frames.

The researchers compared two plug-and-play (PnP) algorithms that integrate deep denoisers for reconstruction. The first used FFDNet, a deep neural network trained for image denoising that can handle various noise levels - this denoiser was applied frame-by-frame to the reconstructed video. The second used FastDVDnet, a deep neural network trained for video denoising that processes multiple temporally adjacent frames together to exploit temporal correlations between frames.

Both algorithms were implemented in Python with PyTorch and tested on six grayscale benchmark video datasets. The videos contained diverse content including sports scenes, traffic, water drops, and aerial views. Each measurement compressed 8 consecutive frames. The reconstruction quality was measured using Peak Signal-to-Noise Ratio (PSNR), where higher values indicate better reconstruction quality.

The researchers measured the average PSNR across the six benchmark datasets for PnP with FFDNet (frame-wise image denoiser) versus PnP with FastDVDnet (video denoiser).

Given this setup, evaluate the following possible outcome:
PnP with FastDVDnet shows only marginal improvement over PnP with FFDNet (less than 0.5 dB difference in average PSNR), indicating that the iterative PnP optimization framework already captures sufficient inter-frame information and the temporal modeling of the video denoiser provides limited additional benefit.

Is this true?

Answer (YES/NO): NO